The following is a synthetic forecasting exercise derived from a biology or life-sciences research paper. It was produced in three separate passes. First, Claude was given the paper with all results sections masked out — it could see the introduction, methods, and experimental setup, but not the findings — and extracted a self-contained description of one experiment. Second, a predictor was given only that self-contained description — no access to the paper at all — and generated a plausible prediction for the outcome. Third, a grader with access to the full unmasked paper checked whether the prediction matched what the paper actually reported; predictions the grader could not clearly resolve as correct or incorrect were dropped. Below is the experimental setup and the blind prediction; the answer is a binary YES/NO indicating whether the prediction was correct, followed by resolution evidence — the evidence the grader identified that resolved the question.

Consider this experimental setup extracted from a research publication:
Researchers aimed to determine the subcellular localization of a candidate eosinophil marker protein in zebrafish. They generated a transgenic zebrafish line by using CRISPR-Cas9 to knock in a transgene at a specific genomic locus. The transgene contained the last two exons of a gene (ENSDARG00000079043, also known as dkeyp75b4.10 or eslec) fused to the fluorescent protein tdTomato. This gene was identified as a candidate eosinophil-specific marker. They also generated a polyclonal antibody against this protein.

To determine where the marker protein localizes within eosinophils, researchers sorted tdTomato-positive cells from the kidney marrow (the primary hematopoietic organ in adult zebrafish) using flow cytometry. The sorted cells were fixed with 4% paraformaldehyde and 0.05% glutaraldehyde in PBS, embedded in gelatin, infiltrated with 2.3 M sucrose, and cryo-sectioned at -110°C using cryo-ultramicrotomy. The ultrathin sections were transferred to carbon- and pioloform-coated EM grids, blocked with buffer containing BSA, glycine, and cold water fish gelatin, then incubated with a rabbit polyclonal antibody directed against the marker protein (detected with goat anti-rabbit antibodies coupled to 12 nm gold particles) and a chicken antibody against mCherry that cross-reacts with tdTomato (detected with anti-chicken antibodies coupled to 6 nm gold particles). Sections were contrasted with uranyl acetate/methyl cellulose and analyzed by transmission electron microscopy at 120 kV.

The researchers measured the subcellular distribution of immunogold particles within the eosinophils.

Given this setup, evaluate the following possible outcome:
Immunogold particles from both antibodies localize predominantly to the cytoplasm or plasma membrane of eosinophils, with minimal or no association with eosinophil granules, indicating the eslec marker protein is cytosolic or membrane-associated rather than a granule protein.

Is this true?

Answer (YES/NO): NO